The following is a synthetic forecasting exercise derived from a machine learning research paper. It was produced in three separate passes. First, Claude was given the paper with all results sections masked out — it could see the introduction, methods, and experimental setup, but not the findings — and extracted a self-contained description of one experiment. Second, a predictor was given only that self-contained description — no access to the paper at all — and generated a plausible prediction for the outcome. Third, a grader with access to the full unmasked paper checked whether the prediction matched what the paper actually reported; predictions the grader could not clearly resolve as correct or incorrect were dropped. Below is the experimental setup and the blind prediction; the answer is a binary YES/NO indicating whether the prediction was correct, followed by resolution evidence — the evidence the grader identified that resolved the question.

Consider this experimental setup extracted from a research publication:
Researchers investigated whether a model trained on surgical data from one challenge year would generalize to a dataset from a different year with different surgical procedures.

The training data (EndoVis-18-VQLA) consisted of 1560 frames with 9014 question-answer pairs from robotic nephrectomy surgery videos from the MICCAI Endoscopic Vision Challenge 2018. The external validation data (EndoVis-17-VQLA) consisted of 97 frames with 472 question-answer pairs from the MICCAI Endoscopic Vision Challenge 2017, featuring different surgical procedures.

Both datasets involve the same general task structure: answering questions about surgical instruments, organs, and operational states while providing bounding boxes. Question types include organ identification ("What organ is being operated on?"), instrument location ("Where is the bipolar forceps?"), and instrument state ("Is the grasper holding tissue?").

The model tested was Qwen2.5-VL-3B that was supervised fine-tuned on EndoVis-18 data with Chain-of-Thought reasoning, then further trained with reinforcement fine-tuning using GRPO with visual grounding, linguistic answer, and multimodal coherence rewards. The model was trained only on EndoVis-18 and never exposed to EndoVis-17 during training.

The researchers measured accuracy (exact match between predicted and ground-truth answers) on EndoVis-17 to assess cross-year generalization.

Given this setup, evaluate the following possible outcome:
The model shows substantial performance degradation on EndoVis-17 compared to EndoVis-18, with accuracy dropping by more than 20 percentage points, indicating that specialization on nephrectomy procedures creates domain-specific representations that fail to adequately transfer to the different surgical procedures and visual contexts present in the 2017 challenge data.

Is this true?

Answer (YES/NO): NO